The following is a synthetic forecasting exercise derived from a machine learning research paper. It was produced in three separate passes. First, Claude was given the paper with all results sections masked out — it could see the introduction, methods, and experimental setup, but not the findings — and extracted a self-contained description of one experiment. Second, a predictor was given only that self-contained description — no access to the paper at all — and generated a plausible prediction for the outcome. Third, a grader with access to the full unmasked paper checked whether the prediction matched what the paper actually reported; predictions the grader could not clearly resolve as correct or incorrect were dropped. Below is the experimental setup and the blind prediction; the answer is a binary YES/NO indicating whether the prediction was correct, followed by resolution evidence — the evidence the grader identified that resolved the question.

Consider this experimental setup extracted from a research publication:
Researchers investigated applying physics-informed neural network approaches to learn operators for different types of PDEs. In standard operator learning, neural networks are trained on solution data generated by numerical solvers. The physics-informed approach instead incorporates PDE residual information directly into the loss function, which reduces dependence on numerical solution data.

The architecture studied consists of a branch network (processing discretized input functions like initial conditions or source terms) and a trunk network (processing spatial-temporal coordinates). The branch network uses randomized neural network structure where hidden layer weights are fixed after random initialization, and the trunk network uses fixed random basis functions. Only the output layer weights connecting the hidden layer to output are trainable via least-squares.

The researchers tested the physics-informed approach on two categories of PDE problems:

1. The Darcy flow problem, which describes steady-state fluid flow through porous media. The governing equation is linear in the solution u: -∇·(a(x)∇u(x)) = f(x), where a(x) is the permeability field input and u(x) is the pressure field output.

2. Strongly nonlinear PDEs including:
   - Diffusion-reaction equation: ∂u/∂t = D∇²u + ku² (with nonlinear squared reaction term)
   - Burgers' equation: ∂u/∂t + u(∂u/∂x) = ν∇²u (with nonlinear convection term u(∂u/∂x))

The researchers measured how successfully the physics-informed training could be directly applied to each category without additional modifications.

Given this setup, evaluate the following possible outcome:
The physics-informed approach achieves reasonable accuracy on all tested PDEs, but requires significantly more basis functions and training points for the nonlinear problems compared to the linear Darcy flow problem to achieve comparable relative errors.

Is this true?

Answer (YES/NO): NO